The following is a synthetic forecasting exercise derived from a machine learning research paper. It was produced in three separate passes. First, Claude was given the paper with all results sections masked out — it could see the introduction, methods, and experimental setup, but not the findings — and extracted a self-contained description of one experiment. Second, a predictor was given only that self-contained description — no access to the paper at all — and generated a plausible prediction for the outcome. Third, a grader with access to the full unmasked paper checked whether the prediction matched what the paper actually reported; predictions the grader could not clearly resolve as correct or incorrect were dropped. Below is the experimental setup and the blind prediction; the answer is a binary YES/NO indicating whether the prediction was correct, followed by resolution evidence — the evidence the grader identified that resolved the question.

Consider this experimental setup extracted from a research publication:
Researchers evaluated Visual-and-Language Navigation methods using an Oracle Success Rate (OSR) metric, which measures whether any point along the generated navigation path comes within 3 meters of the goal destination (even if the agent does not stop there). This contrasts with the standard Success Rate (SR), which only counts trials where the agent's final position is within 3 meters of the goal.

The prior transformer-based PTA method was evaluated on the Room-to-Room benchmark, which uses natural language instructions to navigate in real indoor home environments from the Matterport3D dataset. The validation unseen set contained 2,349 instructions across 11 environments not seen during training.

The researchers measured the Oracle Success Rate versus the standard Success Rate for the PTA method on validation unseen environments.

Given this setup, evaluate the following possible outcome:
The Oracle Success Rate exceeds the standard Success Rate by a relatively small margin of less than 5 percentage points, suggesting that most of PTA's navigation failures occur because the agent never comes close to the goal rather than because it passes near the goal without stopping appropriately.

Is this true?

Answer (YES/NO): NO